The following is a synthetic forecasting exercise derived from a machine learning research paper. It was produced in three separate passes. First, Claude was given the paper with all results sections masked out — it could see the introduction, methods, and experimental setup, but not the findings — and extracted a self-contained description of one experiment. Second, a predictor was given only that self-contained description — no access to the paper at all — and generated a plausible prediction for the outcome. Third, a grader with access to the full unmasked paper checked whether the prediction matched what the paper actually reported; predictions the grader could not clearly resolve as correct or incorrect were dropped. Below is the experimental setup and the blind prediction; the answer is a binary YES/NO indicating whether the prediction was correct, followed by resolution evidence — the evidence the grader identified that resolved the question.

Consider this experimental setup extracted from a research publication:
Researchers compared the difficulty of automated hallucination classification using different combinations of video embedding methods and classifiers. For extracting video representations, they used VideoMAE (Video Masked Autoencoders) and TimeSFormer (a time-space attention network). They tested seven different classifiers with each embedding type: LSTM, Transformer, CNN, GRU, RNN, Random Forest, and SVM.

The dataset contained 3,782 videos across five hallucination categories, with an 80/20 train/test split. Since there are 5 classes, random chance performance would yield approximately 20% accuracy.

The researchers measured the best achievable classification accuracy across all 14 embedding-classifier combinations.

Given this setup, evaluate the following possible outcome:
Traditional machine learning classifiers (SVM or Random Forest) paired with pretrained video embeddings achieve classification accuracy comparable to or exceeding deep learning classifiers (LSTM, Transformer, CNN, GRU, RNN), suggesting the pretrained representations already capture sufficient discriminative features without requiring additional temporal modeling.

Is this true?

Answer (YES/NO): NO